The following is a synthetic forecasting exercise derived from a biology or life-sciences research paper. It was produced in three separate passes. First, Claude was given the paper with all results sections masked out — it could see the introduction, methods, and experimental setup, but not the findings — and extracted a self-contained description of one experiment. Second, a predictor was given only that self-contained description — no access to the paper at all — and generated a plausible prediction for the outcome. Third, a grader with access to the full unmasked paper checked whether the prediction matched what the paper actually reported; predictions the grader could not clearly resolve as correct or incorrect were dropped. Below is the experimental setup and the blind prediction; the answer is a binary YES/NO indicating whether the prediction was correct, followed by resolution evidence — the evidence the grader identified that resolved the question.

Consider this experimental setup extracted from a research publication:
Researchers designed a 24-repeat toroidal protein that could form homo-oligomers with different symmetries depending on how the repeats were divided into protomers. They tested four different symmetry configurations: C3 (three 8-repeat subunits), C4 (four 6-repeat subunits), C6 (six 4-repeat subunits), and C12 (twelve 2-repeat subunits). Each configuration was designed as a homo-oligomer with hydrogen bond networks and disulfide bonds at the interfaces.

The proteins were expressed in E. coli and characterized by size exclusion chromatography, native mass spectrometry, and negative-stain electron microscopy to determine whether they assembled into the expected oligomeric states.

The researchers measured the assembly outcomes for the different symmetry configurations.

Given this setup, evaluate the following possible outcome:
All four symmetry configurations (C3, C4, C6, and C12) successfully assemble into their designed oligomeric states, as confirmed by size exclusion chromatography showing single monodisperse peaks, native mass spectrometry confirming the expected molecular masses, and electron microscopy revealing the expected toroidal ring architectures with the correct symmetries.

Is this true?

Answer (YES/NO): NO